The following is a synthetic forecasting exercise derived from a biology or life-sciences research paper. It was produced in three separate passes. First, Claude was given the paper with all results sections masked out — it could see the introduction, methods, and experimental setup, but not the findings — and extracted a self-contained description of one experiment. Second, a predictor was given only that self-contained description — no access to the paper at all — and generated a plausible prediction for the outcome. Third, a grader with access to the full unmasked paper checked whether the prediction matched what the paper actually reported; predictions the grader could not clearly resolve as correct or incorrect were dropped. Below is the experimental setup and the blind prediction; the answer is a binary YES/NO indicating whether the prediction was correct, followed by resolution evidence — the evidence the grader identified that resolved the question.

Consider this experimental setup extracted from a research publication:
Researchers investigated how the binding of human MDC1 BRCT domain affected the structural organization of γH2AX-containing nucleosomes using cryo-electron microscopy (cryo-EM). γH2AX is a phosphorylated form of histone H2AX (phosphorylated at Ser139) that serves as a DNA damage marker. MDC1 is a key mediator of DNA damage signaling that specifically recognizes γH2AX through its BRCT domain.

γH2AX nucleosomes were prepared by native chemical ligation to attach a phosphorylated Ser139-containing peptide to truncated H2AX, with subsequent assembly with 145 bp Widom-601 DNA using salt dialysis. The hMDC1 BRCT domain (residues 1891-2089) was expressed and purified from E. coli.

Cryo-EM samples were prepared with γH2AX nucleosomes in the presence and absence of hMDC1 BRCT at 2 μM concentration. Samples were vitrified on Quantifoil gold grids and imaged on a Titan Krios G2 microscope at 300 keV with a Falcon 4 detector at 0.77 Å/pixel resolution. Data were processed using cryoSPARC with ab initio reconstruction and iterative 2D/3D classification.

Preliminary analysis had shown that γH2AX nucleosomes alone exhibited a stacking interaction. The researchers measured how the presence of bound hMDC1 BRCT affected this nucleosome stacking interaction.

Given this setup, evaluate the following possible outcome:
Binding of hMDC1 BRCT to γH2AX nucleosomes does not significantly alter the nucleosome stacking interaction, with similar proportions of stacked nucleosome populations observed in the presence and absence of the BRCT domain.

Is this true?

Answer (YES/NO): NO